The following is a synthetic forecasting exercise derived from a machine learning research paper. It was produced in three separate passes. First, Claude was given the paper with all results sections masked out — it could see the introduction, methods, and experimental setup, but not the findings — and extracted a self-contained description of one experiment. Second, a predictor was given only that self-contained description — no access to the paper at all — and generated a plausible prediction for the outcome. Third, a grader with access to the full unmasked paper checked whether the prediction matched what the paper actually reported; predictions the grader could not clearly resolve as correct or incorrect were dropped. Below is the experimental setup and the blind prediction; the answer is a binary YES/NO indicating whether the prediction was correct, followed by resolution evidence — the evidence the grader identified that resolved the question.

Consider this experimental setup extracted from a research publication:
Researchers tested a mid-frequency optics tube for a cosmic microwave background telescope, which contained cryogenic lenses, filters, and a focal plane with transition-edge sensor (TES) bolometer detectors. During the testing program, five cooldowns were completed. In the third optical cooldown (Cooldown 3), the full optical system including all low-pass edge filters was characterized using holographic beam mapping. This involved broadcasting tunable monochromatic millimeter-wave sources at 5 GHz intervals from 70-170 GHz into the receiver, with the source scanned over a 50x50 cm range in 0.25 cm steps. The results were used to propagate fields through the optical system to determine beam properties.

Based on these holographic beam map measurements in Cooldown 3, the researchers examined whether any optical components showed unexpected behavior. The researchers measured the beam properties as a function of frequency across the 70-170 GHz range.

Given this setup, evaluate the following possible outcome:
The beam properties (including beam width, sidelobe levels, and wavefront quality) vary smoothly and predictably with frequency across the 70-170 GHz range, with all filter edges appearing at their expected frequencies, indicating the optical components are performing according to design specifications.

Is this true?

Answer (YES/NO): NO